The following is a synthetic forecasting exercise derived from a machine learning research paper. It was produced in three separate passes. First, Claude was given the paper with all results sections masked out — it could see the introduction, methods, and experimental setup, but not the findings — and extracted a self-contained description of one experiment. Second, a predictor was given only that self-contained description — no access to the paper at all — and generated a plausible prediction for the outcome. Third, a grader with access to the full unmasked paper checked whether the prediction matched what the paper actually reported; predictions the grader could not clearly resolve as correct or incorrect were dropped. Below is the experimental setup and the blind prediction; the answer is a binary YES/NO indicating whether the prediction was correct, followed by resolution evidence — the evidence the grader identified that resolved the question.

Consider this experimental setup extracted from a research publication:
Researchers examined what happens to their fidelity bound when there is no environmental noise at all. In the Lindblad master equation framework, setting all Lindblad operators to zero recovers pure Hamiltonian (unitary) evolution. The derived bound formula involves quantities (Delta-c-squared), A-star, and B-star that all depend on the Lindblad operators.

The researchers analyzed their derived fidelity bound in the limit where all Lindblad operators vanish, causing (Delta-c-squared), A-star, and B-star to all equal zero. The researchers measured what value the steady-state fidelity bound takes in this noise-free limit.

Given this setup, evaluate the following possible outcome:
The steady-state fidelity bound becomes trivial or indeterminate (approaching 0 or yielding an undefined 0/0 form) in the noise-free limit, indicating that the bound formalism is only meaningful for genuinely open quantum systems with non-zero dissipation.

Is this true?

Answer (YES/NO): NO